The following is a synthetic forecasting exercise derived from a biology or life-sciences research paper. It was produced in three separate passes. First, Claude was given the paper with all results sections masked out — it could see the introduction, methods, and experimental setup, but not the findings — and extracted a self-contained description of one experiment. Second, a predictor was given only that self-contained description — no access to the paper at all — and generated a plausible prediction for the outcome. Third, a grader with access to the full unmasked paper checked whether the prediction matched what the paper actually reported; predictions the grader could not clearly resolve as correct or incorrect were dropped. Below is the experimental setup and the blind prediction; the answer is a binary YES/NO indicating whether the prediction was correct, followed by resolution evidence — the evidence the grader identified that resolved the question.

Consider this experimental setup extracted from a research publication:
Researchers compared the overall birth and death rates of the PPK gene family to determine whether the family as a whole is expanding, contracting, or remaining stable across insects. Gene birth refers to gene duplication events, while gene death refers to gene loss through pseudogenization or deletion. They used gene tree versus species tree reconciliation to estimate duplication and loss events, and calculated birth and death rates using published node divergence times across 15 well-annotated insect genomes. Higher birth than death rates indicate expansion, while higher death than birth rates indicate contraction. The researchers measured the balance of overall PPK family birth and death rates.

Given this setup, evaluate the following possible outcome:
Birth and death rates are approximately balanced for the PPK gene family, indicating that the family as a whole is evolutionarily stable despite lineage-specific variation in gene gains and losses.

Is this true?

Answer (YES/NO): NO